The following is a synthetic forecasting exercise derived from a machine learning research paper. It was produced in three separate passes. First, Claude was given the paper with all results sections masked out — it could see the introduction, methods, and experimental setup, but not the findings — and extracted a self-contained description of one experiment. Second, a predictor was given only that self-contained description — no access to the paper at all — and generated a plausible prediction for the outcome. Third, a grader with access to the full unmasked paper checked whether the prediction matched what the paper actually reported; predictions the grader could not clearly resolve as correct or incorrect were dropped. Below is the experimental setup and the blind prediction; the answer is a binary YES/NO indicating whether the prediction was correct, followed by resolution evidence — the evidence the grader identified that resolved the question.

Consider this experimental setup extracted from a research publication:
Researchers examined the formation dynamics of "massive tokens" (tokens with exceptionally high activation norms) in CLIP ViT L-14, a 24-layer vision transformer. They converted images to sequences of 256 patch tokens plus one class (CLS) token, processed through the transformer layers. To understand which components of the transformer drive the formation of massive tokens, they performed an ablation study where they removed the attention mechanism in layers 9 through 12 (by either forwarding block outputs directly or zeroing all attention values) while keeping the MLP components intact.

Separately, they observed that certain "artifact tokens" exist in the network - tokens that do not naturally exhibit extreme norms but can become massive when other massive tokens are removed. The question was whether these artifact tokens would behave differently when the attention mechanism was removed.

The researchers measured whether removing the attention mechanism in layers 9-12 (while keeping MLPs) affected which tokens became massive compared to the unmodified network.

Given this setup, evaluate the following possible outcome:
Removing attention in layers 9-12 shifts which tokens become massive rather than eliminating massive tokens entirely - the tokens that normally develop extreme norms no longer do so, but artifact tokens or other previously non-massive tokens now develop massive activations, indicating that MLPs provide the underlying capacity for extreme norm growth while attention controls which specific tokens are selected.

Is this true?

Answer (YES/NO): YES